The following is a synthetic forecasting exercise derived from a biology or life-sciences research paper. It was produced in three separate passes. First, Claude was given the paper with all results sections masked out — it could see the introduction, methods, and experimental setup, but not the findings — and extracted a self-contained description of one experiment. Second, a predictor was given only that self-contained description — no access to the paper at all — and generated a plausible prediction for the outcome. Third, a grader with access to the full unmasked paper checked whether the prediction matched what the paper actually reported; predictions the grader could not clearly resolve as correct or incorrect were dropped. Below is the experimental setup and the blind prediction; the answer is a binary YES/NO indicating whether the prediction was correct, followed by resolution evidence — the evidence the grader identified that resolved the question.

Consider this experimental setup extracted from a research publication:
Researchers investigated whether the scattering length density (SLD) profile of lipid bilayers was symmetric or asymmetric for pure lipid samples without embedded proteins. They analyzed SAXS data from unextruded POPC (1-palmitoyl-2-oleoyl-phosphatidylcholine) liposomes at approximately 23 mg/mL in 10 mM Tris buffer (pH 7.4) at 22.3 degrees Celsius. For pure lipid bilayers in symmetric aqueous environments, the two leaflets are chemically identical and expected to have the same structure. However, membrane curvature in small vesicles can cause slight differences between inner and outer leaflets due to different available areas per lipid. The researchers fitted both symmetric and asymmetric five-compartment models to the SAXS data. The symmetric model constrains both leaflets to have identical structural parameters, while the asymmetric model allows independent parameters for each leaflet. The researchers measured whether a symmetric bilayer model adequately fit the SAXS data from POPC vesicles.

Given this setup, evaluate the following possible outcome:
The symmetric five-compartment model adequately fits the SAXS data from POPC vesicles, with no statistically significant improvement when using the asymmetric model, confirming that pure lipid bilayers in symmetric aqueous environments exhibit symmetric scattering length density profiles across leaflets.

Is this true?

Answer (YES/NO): YES